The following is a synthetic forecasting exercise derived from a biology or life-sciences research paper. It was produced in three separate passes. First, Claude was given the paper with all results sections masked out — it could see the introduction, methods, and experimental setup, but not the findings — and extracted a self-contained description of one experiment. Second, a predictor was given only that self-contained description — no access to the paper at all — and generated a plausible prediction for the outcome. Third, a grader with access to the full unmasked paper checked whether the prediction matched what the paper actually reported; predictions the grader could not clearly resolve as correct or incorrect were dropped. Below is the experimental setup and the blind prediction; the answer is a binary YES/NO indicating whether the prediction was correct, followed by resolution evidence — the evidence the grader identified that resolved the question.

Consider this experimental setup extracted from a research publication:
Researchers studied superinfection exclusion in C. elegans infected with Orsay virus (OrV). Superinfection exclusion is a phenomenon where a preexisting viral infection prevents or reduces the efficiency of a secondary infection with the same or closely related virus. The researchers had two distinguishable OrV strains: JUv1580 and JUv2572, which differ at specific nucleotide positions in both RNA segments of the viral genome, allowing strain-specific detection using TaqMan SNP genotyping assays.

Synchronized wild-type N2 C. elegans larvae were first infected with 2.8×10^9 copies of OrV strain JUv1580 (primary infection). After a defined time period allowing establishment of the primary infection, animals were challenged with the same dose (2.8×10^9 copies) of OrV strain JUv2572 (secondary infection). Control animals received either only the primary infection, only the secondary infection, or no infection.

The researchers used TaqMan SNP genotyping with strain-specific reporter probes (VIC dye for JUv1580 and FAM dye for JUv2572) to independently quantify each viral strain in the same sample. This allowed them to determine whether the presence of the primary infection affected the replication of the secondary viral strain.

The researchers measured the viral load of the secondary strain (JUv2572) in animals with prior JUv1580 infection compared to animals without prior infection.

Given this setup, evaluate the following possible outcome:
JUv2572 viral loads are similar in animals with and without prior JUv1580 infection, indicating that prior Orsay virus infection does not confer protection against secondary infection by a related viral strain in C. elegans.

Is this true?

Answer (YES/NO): NO